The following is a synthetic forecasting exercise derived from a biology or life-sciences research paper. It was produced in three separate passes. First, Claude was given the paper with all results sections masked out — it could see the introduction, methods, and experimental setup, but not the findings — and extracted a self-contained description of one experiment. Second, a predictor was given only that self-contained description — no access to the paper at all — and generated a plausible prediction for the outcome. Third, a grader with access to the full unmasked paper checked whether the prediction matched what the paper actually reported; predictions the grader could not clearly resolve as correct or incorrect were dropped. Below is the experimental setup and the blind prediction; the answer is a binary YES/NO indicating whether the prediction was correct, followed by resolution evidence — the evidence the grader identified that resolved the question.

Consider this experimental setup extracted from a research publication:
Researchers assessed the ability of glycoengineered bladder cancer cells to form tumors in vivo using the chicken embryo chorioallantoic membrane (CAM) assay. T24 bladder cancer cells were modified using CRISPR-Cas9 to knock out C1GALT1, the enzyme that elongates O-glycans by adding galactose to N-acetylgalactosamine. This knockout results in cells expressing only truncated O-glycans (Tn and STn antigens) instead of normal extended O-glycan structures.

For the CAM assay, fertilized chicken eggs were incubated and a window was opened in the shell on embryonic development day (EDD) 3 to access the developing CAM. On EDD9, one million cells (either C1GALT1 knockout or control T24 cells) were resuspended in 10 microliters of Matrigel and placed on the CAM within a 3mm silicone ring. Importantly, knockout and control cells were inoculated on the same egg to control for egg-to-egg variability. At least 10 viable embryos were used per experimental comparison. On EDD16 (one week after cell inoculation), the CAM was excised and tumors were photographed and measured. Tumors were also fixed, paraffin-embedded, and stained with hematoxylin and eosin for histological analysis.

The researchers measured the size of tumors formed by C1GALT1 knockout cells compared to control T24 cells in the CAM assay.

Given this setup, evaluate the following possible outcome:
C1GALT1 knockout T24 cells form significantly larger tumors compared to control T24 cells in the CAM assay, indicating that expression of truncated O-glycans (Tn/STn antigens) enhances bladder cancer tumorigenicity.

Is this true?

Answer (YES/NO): NO